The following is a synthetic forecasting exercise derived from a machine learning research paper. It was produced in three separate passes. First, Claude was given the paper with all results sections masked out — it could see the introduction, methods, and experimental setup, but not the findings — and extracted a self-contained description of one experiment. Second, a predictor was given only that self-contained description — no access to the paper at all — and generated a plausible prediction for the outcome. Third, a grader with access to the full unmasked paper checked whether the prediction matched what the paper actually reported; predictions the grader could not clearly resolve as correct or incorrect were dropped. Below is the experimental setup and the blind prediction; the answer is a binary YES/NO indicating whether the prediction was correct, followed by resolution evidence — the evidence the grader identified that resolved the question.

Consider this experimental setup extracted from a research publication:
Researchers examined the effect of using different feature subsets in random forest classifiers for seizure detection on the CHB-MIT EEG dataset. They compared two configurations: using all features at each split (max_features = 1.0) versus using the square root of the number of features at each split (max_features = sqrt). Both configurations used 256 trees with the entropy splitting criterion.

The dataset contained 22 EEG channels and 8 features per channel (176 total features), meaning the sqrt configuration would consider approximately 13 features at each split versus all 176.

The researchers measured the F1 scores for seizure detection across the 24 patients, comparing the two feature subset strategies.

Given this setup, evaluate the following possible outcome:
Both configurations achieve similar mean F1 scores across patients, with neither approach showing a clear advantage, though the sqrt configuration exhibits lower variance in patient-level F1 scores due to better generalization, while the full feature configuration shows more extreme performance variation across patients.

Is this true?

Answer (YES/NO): NO